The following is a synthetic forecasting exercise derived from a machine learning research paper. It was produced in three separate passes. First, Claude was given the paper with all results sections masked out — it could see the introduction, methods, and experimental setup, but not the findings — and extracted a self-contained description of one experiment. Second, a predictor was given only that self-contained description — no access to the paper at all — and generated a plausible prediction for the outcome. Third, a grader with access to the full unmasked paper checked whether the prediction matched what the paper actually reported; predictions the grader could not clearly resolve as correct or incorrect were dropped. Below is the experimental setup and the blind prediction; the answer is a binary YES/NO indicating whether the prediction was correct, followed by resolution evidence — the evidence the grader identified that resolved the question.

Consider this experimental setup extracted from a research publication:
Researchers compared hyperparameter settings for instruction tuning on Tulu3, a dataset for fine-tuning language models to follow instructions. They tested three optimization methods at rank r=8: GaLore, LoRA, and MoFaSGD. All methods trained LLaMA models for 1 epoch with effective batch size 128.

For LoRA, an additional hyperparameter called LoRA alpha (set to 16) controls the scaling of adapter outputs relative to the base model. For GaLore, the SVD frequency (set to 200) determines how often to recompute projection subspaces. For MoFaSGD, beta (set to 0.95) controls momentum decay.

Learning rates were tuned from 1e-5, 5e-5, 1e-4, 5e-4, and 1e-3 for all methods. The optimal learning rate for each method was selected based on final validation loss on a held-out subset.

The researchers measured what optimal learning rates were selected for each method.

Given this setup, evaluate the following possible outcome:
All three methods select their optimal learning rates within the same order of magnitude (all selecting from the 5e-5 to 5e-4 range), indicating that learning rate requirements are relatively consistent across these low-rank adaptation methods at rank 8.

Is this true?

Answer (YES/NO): YES